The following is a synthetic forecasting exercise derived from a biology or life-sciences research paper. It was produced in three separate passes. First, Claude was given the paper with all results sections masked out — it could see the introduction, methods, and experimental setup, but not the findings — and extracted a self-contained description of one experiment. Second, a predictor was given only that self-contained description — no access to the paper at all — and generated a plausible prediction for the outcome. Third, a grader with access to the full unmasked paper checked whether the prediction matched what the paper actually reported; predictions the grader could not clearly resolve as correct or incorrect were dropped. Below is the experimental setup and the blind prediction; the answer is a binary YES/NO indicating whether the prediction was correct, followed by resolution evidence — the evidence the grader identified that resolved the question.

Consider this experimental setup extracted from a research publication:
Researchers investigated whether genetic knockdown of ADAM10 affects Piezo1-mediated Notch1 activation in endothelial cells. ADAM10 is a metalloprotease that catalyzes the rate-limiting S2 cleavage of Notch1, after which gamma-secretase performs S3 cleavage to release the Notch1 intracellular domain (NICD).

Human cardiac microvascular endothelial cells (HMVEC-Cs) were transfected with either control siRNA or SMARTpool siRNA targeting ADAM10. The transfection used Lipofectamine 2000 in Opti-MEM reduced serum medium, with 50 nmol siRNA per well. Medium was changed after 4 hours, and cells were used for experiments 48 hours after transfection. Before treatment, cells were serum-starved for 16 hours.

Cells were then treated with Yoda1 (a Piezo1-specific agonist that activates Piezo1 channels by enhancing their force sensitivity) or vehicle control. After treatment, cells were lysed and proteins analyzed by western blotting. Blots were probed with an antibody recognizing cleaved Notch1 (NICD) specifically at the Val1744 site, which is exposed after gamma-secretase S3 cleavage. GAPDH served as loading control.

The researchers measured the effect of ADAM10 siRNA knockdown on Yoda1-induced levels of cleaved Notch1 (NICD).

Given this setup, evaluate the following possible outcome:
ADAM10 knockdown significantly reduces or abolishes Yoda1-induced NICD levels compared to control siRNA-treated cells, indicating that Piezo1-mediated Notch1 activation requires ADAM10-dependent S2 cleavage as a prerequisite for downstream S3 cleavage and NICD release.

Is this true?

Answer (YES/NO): YES